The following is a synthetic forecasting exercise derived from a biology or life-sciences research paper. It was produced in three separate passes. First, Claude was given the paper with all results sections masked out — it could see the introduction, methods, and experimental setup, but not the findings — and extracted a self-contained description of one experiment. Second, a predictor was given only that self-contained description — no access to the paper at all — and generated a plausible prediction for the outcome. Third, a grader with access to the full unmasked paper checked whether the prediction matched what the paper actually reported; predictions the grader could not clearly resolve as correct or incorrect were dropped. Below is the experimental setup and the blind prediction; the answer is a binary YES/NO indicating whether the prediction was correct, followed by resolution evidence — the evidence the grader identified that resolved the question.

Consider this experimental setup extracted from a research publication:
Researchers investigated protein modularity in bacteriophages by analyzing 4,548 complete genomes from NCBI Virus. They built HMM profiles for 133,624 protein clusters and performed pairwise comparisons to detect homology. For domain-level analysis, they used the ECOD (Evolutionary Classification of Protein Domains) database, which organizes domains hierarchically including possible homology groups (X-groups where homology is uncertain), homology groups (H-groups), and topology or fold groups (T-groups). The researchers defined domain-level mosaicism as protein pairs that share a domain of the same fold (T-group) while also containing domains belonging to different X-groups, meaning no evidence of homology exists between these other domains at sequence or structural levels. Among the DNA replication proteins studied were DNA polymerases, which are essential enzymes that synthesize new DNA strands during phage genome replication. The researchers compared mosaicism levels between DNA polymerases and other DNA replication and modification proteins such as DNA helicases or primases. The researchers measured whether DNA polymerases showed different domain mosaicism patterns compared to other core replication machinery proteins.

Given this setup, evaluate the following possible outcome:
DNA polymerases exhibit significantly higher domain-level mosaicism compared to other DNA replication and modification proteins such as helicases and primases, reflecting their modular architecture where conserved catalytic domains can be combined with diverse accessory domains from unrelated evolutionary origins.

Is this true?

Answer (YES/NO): YES